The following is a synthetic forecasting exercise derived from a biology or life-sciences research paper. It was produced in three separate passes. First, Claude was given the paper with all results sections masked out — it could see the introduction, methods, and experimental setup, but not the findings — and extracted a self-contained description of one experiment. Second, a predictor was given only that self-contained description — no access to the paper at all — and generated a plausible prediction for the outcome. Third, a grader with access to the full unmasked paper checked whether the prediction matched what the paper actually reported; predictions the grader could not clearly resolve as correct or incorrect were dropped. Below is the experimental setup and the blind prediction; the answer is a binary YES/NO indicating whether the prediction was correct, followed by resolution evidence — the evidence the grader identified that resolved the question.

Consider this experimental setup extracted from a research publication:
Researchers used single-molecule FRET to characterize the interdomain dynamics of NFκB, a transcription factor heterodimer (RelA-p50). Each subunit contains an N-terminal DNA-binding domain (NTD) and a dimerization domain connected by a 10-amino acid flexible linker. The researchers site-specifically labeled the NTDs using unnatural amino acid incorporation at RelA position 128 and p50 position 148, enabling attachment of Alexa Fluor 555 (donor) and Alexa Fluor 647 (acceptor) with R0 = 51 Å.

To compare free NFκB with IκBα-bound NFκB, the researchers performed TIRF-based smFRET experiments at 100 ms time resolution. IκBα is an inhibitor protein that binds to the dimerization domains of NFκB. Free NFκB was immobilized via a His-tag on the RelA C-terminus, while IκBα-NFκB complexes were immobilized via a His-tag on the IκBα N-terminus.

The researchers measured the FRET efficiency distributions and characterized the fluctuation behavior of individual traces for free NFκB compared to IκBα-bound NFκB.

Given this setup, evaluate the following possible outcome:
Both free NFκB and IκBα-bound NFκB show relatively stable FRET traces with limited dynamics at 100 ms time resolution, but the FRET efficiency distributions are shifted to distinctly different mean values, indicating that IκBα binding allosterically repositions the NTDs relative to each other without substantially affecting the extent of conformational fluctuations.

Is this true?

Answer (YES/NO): NO